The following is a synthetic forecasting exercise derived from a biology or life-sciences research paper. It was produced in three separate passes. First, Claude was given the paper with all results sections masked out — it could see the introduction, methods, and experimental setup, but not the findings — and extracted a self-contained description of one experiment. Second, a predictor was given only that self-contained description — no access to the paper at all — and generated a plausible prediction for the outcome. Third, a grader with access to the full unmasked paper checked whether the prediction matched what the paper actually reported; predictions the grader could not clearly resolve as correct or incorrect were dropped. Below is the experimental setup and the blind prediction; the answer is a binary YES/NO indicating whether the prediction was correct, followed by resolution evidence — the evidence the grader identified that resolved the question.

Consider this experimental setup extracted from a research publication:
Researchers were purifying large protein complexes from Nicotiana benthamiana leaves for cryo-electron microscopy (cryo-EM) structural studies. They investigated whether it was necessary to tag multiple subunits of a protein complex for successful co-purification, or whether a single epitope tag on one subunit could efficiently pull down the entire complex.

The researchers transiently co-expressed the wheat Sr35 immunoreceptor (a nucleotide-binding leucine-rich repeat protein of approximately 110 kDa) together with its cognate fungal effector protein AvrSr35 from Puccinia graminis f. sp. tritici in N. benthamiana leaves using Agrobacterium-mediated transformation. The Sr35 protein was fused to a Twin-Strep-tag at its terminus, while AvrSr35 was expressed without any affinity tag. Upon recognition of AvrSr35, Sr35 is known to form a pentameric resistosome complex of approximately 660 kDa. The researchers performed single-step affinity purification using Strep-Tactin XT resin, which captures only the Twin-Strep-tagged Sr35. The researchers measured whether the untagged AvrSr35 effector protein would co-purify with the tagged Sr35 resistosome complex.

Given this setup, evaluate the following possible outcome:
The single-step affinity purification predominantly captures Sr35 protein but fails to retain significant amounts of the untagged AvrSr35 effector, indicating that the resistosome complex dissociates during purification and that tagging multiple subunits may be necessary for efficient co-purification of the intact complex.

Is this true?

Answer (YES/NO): NO